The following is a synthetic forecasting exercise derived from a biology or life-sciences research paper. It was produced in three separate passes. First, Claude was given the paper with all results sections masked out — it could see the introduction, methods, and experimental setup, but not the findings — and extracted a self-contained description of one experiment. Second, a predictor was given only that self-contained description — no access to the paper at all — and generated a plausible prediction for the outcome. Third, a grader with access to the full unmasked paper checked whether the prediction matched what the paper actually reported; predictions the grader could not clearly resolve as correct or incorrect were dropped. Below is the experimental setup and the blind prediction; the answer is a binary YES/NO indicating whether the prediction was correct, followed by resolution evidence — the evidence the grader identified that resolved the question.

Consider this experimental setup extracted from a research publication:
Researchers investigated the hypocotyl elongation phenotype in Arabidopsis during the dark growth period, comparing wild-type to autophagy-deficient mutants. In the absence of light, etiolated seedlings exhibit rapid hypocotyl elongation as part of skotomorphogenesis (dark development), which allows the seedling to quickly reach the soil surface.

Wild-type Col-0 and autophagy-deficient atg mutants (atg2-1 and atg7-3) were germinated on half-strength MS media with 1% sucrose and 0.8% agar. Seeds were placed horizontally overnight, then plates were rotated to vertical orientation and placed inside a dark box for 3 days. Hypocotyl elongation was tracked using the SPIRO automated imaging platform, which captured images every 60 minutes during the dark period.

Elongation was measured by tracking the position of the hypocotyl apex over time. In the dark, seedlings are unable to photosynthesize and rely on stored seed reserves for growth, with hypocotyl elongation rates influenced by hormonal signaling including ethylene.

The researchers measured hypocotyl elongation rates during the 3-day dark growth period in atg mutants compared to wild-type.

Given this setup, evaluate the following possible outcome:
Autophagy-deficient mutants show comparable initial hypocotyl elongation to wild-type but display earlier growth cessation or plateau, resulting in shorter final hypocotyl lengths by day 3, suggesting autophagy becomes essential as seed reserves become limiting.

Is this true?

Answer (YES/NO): NO